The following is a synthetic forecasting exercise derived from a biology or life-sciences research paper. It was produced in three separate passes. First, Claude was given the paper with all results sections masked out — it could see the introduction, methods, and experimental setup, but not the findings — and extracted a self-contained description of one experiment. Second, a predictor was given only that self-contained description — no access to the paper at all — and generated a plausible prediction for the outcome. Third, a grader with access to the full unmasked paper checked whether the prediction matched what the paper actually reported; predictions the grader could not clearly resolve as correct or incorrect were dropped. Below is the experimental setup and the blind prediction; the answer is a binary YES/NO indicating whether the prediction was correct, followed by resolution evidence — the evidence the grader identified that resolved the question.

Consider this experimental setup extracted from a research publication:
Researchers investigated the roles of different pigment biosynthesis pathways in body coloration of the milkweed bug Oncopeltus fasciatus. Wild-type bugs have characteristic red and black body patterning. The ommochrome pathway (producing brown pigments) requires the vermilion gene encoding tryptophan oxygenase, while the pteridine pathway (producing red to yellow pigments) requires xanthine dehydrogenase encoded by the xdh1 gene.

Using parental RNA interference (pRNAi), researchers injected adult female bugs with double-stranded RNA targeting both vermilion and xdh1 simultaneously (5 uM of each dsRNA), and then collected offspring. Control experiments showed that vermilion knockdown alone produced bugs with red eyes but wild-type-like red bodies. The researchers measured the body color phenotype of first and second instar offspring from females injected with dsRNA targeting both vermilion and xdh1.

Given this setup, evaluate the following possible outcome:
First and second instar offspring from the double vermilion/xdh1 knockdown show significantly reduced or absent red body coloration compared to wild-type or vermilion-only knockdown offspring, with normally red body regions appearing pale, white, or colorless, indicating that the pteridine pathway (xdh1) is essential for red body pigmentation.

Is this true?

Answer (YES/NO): NO